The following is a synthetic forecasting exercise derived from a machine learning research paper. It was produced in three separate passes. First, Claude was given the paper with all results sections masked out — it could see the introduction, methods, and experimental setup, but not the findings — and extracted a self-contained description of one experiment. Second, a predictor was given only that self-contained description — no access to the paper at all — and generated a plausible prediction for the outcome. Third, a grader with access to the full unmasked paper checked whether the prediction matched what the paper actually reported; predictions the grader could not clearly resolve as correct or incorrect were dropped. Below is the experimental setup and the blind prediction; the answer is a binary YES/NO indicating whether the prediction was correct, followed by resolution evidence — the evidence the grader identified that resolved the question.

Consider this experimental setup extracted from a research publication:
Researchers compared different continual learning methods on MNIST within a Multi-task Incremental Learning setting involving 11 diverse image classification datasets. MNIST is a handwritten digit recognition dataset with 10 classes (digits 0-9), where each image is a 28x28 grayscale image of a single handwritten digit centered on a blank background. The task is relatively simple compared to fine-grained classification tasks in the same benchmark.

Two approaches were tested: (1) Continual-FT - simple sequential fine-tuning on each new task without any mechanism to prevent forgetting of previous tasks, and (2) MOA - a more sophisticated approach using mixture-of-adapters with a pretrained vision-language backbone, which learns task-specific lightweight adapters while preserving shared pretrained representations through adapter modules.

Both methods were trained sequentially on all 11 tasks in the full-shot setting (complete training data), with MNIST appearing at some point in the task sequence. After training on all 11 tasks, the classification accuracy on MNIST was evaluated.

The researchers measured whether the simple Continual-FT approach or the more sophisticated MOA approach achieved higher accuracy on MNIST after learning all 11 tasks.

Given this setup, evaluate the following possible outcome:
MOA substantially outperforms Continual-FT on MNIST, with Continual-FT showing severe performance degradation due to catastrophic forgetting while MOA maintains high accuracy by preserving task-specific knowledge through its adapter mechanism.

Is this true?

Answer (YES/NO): NO